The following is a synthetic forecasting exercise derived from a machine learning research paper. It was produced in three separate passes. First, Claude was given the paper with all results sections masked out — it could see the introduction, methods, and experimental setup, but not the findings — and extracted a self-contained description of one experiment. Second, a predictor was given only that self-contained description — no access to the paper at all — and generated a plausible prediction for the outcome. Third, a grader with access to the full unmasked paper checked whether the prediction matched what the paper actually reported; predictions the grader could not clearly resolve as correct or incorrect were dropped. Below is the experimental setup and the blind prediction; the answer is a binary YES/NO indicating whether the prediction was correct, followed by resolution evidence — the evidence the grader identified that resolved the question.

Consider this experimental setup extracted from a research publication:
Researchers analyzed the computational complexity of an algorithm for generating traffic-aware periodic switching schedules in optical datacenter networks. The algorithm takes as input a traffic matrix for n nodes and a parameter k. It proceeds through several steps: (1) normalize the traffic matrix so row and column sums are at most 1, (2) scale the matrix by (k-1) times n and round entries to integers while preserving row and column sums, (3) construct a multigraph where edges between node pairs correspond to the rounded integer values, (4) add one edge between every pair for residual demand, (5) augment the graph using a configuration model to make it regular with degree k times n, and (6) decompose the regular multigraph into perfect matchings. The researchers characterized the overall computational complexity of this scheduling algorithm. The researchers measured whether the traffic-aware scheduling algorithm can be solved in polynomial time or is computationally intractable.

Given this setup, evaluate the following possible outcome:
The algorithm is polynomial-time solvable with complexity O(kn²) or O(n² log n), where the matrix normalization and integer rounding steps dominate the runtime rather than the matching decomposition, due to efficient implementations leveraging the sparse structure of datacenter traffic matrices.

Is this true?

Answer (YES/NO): NO